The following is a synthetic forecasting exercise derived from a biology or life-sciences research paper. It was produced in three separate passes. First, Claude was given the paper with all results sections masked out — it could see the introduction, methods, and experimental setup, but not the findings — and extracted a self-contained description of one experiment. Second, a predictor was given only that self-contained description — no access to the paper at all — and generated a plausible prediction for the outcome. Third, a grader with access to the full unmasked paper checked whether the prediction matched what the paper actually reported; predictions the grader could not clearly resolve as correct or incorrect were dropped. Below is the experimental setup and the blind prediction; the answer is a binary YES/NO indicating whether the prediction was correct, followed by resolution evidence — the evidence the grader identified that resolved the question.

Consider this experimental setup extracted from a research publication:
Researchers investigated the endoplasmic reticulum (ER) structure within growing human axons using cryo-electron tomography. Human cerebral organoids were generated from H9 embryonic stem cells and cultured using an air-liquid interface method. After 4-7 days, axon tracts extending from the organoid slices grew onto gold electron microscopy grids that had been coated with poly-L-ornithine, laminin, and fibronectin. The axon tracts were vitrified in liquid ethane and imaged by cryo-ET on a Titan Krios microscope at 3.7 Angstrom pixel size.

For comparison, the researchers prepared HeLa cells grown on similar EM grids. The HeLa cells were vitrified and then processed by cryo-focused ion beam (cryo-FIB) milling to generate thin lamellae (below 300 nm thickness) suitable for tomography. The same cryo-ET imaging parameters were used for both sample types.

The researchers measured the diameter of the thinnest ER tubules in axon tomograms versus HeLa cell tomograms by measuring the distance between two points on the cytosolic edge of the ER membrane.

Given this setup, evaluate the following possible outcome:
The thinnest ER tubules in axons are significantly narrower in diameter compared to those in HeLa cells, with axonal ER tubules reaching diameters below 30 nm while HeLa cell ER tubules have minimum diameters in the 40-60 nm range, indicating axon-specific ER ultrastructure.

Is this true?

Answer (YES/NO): NO